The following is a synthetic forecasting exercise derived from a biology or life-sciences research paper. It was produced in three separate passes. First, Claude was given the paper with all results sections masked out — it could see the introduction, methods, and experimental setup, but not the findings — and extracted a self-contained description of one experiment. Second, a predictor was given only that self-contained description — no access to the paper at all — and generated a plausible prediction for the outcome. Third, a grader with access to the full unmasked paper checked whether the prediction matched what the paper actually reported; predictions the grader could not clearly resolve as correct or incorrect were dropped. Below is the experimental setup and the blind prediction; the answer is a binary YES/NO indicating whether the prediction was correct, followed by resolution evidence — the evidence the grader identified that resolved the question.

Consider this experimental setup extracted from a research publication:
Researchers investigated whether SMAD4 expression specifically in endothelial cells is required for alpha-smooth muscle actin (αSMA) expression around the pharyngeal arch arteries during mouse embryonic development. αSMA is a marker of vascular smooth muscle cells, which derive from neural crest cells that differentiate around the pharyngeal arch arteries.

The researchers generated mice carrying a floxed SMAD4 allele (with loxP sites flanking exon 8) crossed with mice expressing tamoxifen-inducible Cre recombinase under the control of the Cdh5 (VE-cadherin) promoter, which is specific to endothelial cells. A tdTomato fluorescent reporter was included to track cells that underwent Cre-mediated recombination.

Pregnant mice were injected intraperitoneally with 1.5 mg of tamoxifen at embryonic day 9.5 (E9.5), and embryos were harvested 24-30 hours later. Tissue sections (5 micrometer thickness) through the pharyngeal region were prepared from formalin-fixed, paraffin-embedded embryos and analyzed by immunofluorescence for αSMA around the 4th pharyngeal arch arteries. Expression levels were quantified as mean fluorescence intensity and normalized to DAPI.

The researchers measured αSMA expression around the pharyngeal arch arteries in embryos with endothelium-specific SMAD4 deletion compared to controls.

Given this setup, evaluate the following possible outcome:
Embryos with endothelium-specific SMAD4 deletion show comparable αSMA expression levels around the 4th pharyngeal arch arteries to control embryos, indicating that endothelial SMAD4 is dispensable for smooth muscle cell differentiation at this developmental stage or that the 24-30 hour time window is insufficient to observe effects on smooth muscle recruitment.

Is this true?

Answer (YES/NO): YES